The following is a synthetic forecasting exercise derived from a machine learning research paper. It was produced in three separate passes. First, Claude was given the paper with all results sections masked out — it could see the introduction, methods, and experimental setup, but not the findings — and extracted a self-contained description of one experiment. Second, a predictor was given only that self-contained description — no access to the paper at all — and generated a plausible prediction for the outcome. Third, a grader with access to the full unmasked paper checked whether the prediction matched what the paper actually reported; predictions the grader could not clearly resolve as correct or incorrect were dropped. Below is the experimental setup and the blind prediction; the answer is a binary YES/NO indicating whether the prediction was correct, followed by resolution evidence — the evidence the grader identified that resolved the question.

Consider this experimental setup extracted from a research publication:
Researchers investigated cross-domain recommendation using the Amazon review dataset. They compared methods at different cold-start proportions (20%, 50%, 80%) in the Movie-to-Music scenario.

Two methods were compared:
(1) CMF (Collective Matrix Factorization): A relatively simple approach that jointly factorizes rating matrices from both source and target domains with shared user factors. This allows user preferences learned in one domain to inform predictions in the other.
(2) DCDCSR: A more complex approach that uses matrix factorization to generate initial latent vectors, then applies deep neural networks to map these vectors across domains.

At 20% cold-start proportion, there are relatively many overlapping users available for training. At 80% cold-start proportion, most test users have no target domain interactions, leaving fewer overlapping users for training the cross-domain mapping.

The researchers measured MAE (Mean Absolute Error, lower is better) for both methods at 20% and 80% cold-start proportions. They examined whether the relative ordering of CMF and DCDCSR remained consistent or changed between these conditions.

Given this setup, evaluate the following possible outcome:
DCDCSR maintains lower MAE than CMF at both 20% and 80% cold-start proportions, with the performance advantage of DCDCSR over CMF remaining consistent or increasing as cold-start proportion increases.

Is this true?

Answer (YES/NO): NO